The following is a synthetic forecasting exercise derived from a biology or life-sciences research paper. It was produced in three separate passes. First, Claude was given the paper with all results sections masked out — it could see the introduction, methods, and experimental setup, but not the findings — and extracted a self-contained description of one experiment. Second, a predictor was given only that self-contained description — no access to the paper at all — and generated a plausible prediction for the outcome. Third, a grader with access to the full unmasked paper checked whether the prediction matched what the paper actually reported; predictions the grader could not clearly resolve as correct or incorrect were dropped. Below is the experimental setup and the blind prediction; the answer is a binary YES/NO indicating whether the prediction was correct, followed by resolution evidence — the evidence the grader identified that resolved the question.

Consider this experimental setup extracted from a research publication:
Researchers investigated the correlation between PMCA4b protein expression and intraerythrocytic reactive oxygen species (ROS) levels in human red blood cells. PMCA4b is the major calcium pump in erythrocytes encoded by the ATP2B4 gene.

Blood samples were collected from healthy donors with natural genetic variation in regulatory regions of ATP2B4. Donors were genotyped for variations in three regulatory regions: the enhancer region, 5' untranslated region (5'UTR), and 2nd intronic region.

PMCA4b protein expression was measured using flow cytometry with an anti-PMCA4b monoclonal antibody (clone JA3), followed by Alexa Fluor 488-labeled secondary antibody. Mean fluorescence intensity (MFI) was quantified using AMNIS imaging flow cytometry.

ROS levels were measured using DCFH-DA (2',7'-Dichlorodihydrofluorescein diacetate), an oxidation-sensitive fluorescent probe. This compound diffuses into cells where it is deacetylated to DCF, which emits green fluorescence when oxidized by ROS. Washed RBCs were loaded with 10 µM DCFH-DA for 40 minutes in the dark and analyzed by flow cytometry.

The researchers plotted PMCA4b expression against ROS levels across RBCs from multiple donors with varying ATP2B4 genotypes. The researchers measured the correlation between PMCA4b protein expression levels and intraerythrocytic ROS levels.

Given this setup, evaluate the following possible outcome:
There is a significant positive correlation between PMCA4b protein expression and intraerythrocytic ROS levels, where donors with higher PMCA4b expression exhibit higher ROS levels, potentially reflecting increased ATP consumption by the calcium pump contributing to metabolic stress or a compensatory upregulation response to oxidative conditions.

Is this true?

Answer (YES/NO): NO